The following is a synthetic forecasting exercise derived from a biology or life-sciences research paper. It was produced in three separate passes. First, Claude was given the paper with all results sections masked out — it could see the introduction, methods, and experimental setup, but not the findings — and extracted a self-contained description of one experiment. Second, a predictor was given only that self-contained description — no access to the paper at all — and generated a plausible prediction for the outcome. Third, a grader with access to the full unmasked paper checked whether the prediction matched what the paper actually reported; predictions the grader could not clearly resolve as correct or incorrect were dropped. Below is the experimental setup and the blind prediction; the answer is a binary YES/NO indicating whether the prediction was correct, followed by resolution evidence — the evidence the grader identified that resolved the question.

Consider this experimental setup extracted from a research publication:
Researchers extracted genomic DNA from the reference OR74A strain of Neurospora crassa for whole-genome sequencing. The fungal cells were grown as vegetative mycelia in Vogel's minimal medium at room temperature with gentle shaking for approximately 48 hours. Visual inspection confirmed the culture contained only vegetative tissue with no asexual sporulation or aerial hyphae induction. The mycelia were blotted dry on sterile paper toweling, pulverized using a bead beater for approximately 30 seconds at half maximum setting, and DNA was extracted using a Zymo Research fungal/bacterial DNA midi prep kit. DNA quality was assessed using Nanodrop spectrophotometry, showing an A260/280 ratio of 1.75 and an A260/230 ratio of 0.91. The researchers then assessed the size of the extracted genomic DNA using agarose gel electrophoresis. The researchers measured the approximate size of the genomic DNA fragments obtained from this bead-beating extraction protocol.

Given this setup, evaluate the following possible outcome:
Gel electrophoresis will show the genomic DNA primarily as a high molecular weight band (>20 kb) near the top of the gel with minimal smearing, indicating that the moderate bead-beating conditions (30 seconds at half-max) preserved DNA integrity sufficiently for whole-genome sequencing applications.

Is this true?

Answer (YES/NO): NO